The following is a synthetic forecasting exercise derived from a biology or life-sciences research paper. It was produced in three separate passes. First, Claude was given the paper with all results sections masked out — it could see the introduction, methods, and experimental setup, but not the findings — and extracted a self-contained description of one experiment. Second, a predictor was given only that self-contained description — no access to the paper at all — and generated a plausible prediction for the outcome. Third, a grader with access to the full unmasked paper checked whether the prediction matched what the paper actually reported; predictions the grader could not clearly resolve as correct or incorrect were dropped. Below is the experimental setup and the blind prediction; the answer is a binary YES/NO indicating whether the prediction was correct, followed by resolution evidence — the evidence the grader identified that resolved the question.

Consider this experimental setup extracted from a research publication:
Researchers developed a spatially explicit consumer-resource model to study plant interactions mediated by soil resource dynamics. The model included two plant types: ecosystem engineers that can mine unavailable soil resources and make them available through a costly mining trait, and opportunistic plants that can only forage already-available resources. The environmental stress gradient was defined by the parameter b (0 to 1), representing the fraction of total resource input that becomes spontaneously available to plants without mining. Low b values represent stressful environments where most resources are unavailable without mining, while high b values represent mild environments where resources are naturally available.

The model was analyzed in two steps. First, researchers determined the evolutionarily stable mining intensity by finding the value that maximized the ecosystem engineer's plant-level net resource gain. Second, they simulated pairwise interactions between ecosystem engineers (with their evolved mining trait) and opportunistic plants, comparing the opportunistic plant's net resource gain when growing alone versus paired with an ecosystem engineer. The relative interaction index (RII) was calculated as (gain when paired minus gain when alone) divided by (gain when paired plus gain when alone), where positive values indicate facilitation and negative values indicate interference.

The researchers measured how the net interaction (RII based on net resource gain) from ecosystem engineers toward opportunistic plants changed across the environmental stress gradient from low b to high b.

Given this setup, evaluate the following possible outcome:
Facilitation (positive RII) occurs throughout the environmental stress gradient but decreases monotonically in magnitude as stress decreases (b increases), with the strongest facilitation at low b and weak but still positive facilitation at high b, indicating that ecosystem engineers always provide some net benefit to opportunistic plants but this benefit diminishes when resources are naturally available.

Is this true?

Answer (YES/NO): NO